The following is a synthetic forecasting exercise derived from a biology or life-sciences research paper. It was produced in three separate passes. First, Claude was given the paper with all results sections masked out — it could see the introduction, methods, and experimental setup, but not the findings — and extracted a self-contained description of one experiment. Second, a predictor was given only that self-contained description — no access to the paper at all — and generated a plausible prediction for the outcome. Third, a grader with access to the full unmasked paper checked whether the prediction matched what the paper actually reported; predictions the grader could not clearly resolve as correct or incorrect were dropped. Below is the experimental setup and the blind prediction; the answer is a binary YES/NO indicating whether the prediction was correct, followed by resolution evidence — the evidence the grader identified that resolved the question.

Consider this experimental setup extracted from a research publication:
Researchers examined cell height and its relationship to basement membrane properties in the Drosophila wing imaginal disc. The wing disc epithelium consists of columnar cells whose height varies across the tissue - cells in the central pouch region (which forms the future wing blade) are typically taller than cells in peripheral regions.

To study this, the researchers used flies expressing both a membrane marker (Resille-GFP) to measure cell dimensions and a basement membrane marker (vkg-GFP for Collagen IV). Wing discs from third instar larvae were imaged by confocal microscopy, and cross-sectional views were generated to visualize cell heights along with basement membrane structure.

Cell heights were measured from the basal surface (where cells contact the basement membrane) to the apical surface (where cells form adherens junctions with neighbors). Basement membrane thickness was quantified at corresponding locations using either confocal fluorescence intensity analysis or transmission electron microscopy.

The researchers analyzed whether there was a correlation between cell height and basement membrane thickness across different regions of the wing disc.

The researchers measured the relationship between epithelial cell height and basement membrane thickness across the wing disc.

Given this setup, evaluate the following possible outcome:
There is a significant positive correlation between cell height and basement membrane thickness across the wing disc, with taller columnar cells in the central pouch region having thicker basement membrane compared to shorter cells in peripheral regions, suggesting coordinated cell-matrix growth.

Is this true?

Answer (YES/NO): YES